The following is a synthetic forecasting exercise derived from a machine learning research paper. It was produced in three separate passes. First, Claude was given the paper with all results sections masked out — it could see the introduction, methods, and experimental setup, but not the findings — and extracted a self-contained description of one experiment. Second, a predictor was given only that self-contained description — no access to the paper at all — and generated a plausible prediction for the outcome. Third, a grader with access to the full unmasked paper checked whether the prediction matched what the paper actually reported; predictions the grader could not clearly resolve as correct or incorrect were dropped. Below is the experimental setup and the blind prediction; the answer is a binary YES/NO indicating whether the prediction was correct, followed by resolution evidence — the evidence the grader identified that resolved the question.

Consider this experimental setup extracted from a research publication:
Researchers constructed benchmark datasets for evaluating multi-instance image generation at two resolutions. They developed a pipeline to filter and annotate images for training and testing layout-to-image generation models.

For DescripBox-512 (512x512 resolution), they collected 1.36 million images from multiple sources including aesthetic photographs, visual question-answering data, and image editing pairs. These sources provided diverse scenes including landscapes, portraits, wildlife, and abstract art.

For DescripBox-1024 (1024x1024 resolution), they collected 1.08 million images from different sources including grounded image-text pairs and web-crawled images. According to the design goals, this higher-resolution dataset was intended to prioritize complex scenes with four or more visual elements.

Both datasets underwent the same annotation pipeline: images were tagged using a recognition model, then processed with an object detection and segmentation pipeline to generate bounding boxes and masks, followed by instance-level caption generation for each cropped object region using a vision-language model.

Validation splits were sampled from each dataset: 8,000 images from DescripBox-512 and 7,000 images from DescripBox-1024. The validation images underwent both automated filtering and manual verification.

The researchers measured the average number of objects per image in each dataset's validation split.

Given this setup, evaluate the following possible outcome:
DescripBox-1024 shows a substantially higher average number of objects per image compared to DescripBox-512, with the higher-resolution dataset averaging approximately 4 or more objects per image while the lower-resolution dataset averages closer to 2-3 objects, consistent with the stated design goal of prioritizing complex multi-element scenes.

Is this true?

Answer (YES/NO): NO